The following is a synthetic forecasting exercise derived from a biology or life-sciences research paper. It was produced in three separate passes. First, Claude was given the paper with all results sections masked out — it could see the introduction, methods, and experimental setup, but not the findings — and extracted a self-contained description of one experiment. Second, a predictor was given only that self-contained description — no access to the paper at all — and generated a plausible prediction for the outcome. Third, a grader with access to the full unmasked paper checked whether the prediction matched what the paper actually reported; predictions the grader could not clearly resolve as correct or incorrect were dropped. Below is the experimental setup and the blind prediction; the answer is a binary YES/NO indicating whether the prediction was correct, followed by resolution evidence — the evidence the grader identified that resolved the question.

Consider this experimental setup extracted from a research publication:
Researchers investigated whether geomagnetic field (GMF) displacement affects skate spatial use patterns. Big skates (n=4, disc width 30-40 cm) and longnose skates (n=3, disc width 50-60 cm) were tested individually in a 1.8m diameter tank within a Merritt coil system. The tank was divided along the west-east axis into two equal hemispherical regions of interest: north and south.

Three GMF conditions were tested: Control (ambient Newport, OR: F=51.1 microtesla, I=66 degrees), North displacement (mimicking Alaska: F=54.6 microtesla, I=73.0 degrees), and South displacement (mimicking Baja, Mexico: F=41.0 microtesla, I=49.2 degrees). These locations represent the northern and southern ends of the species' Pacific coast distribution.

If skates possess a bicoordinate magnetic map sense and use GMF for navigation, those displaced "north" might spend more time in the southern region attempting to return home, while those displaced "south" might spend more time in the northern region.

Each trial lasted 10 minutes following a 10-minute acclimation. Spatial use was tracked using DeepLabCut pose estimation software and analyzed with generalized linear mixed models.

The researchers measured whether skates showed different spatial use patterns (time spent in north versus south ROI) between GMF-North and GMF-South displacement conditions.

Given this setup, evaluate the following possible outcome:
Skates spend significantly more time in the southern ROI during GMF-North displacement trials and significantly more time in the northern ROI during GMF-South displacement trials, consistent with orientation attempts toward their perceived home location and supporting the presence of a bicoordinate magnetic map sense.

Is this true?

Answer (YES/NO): NO